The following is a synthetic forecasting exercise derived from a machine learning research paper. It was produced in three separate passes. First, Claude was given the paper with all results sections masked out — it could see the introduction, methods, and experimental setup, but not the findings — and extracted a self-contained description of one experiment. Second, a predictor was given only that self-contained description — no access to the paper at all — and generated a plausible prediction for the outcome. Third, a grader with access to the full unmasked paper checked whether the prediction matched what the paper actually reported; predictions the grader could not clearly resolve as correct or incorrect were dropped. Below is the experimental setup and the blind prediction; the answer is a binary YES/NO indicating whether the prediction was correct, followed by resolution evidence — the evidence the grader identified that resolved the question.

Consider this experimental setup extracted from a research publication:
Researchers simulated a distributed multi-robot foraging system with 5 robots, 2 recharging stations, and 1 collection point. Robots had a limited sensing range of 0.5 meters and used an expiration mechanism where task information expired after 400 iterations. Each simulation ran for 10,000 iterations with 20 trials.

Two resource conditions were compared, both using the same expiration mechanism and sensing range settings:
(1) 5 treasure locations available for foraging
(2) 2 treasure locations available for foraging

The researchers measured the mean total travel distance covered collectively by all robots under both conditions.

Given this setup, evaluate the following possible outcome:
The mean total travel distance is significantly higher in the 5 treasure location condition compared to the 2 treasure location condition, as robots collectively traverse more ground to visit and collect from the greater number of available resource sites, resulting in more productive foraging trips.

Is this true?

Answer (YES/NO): YES